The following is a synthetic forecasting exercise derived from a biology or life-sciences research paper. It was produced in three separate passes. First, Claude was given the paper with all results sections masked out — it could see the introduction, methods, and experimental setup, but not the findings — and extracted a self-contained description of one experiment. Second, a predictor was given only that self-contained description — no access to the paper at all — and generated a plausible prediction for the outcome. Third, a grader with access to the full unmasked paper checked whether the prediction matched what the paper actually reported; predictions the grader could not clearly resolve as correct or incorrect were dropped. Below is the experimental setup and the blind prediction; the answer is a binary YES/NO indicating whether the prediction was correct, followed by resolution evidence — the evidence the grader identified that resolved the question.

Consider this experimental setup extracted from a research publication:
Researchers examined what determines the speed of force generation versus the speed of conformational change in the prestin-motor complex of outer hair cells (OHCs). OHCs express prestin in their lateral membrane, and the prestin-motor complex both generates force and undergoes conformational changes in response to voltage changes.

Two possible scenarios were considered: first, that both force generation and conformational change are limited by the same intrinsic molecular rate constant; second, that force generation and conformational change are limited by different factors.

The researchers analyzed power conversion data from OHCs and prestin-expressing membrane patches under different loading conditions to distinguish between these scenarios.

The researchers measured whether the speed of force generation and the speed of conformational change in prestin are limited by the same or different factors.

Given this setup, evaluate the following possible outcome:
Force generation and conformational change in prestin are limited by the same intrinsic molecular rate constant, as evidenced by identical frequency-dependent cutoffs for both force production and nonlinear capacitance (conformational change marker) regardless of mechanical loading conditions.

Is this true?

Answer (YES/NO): NO